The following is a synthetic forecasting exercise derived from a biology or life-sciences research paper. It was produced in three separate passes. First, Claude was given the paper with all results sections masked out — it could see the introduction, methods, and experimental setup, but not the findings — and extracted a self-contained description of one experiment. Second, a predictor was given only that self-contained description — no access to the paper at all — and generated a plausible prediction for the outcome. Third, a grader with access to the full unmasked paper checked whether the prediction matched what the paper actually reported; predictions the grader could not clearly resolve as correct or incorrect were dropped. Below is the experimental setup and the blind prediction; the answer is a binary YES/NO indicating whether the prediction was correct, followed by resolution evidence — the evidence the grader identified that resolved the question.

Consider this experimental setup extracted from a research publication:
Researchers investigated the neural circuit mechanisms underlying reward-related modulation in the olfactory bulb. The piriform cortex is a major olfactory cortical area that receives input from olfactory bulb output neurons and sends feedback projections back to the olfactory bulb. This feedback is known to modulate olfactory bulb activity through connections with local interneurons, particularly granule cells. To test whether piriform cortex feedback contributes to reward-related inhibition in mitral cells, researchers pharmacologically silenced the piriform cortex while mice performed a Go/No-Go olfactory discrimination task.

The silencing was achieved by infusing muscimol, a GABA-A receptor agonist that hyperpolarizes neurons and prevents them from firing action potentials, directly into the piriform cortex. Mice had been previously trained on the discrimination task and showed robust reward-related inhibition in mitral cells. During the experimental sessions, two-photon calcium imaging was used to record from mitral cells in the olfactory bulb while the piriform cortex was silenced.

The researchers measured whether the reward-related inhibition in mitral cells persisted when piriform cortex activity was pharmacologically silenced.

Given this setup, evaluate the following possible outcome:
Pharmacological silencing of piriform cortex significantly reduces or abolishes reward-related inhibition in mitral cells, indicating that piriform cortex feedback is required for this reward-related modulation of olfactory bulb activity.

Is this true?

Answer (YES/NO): YES